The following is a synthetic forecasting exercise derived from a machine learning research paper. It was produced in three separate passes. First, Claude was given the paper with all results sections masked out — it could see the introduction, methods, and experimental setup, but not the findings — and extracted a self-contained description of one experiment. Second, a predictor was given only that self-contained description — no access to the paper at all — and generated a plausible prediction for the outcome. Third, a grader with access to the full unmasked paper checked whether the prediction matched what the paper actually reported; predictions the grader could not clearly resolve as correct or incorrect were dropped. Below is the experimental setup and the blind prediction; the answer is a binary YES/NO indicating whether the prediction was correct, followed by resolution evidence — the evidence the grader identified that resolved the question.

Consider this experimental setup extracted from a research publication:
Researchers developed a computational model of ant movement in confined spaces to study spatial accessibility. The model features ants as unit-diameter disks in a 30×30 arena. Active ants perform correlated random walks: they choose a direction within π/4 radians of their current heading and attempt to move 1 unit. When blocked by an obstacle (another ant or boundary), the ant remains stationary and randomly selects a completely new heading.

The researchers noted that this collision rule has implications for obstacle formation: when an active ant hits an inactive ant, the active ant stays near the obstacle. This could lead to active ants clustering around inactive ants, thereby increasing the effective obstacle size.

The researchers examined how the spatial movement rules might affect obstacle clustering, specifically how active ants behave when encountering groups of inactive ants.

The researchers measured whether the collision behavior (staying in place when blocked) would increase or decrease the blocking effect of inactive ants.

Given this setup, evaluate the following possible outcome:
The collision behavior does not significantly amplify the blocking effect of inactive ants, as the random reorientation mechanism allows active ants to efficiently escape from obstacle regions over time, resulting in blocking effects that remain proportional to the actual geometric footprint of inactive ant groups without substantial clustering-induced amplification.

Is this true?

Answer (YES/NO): NO